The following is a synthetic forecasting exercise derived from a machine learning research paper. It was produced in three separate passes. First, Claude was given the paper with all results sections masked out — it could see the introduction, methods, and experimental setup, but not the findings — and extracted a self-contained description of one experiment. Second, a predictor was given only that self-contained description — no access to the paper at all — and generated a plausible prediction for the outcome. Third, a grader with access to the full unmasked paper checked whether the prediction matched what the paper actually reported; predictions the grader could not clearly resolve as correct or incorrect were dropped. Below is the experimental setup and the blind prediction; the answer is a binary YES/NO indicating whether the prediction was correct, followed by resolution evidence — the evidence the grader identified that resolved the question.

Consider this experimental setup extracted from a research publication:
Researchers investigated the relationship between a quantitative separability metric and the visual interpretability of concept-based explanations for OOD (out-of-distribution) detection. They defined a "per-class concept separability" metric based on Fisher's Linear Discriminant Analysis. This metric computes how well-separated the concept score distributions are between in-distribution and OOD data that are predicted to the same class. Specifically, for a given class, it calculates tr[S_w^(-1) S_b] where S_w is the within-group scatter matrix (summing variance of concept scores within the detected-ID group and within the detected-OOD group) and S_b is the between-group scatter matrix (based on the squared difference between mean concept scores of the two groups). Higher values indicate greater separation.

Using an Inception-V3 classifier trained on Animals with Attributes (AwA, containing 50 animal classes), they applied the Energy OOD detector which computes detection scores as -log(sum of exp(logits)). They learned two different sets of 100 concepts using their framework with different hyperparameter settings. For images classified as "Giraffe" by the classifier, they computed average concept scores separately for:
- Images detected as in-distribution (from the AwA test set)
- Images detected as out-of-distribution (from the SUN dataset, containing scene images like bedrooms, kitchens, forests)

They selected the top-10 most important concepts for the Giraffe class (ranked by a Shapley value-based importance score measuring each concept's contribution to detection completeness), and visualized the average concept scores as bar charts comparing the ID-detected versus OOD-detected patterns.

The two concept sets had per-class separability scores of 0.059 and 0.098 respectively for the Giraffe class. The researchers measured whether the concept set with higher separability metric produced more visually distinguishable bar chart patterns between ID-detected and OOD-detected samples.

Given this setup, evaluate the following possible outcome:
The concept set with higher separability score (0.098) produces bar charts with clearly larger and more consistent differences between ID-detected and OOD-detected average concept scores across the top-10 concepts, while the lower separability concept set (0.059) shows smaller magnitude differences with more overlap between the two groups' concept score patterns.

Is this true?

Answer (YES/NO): YES